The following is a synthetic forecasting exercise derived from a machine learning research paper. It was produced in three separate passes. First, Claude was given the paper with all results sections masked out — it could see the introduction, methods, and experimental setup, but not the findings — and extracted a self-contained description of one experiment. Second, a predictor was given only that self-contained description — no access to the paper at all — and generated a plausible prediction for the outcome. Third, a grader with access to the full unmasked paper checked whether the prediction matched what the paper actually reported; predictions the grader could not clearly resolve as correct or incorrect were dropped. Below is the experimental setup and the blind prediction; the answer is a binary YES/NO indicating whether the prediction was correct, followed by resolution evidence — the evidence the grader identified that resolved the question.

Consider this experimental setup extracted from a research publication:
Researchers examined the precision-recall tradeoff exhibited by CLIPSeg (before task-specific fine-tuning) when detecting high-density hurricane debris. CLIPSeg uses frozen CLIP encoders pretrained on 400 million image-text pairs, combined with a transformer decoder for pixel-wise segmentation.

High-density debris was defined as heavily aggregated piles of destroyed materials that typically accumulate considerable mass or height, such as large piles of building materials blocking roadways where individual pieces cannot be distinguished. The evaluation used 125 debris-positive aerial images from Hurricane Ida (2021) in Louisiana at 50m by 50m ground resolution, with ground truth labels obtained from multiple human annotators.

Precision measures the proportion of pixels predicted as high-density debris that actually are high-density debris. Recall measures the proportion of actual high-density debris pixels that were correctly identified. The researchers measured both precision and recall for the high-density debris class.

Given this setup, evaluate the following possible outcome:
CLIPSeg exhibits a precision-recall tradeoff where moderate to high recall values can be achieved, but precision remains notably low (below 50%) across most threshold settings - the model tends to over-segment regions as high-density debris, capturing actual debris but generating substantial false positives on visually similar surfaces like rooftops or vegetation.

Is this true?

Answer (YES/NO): YES